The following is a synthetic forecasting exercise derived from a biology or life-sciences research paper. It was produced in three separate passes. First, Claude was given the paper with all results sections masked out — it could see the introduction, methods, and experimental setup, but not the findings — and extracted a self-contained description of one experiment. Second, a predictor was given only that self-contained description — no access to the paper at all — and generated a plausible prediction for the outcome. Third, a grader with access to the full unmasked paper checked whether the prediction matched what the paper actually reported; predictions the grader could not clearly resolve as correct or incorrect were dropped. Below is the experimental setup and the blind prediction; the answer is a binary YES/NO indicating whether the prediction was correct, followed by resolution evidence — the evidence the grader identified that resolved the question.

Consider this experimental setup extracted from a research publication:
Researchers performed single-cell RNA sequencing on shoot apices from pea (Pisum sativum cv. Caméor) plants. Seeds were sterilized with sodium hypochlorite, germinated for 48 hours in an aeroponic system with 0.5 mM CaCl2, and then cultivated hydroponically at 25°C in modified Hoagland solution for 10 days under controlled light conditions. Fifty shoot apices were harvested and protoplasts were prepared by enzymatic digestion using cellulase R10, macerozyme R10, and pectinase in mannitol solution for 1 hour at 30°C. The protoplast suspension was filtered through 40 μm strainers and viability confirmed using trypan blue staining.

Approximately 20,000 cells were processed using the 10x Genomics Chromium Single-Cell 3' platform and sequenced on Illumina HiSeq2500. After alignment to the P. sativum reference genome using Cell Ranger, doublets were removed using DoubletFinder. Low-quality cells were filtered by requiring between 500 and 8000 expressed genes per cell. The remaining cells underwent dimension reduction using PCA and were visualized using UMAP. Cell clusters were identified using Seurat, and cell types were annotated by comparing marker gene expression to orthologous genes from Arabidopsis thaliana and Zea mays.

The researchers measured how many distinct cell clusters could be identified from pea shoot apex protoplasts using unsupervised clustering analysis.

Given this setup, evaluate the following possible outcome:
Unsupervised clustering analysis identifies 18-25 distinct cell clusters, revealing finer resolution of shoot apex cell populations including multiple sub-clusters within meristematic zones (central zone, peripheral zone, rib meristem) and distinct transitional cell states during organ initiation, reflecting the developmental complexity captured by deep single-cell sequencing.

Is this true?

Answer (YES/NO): NO